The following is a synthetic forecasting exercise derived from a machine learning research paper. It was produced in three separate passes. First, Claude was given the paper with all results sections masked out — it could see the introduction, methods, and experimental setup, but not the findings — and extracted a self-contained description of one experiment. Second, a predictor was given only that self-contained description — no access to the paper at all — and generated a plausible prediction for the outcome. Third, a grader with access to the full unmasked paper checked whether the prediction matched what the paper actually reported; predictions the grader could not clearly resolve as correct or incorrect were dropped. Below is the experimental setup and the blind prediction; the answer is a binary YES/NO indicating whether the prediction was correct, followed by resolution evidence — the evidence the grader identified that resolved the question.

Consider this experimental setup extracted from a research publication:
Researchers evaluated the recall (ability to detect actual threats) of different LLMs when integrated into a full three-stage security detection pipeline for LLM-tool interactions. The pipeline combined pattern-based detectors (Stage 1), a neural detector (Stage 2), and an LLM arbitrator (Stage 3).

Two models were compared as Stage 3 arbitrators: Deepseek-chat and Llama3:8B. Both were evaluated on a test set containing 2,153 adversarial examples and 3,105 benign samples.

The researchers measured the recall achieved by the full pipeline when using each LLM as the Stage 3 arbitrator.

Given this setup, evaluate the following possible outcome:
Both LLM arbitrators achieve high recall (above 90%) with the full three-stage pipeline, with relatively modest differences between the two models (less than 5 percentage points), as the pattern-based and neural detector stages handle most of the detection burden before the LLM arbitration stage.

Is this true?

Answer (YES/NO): YES